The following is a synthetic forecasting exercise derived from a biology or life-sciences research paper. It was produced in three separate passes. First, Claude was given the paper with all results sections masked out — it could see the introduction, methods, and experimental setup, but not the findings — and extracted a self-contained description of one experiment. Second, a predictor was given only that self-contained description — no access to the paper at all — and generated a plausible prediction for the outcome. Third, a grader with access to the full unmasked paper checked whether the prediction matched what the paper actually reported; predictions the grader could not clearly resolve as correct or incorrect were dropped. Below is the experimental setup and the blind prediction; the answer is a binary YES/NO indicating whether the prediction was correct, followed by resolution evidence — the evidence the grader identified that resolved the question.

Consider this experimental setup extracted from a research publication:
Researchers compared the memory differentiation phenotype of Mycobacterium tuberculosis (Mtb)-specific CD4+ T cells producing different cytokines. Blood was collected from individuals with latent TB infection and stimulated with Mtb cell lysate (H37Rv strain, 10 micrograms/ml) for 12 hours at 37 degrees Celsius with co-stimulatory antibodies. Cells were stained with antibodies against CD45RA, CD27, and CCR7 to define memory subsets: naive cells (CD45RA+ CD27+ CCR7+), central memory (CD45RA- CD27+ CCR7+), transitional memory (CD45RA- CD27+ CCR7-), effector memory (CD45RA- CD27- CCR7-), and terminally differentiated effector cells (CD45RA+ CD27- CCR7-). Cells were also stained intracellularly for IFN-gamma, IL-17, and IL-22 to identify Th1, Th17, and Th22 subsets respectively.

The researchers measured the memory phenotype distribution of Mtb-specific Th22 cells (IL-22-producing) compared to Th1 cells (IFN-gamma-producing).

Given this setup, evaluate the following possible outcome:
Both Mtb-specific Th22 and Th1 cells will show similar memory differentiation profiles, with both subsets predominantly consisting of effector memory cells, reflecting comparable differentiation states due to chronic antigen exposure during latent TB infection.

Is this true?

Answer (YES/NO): NO